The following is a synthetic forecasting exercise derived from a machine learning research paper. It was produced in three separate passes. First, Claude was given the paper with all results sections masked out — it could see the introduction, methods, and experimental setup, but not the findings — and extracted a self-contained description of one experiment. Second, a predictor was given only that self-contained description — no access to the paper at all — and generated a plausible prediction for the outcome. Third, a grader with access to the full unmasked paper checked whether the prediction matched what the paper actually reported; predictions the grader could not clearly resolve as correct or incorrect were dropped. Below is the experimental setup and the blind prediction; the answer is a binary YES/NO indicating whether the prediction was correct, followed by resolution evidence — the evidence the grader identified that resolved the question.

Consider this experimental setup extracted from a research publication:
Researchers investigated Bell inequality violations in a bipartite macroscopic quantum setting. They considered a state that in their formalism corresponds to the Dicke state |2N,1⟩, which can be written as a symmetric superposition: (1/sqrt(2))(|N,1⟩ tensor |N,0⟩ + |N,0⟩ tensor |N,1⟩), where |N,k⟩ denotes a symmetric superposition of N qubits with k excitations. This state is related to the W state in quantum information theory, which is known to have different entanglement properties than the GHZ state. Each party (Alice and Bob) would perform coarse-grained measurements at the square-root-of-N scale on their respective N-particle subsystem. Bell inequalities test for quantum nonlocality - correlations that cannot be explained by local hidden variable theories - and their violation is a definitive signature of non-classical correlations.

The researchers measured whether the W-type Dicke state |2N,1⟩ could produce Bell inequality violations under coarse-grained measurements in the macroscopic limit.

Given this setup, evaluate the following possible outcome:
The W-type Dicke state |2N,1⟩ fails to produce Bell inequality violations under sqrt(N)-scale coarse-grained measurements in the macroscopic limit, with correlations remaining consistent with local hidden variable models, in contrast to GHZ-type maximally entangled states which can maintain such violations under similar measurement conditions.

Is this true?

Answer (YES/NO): NO